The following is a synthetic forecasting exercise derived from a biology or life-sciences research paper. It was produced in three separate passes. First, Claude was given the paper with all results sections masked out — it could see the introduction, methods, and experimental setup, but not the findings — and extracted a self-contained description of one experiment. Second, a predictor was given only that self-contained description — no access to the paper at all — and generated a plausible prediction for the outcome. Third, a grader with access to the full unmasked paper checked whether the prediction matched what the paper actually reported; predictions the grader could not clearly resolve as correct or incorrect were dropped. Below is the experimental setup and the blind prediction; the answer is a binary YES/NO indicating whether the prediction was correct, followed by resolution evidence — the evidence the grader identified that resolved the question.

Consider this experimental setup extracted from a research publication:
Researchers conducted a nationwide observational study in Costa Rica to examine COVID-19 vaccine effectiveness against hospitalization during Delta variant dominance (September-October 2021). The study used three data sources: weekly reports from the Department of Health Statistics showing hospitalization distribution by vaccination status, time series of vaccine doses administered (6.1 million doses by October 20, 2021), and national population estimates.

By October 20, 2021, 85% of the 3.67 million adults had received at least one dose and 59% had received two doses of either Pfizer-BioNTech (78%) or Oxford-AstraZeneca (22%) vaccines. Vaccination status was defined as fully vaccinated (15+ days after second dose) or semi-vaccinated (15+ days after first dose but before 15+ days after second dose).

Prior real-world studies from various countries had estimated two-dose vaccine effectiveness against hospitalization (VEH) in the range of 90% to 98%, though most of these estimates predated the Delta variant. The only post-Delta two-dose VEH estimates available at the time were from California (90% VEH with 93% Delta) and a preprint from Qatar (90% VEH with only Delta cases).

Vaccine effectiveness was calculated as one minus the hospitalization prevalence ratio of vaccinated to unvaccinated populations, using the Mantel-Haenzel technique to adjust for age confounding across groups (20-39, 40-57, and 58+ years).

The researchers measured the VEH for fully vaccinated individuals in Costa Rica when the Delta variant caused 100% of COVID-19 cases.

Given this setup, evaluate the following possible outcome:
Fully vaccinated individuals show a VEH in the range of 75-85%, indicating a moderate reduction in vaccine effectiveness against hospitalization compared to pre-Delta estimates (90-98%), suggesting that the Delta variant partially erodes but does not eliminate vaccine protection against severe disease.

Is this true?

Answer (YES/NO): NO